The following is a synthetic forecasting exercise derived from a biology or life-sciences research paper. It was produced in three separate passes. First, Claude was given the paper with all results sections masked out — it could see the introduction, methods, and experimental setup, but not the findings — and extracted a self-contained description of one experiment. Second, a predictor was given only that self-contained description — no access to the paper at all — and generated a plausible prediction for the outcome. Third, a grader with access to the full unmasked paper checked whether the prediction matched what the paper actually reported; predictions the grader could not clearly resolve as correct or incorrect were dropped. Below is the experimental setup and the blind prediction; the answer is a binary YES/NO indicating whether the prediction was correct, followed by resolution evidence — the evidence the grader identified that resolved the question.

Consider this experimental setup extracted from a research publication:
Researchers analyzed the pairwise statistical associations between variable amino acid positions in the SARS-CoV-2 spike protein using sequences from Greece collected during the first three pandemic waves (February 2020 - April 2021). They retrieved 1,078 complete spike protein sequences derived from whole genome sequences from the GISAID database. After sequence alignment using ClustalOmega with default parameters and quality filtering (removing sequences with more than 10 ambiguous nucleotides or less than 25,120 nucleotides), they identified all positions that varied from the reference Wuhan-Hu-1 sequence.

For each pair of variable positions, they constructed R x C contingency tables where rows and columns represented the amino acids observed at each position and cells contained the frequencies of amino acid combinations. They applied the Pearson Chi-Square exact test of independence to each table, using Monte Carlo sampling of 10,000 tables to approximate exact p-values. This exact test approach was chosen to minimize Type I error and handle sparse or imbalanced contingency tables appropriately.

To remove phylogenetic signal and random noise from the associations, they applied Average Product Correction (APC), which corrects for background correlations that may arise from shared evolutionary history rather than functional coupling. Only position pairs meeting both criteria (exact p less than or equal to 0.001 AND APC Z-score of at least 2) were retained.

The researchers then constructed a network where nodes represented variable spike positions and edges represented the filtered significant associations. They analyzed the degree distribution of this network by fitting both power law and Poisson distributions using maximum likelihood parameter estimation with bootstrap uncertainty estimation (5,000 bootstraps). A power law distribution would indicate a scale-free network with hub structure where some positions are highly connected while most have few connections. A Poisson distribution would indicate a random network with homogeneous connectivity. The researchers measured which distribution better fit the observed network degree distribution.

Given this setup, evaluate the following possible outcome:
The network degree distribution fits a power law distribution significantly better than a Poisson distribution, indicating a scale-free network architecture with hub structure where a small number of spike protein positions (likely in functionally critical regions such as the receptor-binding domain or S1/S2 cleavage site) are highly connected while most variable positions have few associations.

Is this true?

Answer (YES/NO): YES